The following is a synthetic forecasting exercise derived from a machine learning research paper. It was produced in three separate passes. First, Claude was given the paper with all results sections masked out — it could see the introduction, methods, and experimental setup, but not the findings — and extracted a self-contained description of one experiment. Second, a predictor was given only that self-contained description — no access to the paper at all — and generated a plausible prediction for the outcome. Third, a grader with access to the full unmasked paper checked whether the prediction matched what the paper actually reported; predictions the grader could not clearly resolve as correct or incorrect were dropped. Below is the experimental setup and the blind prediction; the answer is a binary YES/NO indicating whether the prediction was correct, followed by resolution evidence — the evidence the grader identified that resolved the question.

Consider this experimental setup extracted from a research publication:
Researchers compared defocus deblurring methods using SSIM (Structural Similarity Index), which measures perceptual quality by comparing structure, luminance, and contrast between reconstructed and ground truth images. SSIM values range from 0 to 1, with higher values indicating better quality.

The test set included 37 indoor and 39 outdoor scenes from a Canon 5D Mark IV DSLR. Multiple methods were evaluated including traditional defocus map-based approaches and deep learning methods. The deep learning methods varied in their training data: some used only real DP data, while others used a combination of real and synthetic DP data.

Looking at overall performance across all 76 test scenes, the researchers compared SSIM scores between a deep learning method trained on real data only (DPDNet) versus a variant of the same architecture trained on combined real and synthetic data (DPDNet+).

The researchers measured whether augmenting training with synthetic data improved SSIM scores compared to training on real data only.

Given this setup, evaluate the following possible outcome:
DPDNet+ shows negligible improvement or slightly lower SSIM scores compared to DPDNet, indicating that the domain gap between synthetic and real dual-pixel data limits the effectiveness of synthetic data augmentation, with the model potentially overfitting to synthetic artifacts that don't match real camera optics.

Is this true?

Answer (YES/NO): NO